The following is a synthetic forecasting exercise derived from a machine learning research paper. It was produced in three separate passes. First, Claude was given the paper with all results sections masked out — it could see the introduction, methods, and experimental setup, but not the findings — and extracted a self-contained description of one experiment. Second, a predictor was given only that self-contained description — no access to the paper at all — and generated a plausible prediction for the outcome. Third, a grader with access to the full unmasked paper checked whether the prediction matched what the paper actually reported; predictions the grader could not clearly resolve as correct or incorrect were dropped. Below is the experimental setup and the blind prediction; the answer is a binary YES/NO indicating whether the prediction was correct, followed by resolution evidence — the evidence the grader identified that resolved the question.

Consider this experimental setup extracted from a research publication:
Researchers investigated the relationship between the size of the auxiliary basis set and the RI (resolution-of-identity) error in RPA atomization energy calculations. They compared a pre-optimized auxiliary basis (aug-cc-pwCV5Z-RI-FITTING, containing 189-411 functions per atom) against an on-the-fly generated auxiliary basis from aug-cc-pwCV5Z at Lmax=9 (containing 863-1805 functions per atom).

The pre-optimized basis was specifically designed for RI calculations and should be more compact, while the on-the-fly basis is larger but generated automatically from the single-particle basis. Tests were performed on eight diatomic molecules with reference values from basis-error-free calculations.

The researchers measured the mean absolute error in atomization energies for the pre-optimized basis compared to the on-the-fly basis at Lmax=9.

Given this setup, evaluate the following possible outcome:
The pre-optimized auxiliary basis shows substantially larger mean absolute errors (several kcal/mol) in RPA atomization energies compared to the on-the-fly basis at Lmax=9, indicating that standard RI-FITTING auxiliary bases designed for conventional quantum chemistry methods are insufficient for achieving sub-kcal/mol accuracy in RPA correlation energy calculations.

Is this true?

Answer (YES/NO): NO